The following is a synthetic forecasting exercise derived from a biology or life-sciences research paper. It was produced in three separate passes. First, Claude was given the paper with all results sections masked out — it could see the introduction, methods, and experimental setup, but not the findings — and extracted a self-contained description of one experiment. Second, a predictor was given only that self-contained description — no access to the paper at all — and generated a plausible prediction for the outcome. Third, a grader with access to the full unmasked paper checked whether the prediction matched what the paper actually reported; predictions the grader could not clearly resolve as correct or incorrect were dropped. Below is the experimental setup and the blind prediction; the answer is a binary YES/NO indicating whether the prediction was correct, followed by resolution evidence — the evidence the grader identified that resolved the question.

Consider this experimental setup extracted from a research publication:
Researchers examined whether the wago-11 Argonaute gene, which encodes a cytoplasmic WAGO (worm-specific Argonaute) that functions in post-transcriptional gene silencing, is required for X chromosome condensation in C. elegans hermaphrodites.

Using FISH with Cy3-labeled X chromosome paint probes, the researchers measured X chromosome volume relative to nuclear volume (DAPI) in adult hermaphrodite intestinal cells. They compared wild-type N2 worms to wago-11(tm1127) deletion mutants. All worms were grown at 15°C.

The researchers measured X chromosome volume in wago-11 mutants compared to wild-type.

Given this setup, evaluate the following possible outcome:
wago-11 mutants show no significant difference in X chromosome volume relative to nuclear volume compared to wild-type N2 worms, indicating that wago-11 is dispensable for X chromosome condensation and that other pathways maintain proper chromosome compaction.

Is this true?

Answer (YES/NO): YES